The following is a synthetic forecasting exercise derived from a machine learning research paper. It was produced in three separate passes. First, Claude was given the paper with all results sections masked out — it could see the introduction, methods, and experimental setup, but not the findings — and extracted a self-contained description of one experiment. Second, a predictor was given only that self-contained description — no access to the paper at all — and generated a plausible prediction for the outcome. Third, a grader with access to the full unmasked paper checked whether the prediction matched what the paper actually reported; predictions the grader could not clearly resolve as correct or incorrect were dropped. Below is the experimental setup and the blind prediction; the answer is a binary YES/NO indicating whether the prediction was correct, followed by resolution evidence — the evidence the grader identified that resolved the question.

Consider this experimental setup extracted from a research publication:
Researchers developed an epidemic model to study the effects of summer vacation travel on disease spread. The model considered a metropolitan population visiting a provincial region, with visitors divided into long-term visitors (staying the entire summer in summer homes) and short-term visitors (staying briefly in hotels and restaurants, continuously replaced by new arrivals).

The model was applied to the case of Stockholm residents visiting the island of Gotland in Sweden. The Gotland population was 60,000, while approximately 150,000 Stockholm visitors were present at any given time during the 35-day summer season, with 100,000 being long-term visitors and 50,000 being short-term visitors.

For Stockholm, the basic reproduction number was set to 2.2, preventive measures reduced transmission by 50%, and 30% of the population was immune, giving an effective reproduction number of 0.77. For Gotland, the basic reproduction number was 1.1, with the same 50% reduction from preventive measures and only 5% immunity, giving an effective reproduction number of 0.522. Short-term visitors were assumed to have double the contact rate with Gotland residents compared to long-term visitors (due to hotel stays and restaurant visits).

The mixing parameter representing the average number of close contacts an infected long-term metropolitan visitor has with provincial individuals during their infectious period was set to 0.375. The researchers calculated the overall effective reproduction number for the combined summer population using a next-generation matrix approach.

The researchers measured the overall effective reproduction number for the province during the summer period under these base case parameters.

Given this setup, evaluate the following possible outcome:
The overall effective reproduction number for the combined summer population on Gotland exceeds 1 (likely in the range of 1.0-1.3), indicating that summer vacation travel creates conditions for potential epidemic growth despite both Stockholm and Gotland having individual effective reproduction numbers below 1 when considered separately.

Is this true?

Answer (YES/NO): NO